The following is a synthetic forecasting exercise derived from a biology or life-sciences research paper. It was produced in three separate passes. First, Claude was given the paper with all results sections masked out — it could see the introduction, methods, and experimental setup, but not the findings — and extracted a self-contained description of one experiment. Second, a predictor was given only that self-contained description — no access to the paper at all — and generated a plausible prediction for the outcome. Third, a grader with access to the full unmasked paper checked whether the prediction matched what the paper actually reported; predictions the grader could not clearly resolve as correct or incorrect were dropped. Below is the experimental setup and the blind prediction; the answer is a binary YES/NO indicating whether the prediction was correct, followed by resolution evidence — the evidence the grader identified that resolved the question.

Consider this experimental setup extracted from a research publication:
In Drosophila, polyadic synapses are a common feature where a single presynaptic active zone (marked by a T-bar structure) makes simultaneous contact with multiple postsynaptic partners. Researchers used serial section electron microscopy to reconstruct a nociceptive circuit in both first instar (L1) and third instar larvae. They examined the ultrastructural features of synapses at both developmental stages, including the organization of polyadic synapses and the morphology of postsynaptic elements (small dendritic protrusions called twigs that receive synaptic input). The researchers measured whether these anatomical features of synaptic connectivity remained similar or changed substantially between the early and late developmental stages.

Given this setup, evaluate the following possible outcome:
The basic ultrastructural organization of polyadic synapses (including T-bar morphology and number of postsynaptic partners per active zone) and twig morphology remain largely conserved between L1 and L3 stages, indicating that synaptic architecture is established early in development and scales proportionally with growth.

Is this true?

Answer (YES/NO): YES